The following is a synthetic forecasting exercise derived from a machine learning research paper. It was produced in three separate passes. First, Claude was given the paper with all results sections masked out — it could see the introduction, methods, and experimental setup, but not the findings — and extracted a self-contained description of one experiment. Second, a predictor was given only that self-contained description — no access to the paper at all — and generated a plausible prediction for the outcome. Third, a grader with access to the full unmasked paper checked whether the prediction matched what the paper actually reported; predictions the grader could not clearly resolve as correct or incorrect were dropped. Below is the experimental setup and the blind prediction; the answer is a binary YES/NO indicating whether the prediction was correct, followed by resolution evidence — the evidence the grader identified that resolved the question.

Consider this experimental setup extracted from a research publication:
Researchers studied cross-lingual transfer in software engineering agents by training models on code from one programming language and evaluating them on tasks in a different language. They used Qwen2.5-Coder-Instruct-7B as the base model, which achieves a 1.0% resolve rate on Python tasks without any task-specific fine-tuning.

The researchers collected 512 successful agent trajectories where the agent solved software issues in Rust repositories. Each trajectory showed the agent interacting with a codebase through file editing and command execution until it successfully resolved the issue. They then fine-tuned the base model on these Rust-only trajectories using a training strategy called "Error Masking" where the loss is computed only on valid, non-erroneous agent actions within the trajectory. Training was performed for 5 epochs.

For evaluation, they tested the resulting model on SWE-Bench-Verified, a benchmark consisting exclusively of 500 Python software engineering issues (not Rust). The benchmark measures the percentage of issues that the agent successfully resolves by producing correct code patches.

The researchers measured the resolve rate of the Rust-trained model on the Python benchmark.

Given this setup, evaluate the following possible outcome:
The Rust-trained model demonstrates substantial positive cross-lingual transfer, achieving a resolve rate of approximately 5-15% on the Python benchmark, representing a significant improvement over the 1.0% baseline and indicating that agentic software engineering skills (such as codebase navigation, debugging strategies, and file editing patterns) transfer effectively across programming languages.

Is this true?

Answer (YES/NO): YES